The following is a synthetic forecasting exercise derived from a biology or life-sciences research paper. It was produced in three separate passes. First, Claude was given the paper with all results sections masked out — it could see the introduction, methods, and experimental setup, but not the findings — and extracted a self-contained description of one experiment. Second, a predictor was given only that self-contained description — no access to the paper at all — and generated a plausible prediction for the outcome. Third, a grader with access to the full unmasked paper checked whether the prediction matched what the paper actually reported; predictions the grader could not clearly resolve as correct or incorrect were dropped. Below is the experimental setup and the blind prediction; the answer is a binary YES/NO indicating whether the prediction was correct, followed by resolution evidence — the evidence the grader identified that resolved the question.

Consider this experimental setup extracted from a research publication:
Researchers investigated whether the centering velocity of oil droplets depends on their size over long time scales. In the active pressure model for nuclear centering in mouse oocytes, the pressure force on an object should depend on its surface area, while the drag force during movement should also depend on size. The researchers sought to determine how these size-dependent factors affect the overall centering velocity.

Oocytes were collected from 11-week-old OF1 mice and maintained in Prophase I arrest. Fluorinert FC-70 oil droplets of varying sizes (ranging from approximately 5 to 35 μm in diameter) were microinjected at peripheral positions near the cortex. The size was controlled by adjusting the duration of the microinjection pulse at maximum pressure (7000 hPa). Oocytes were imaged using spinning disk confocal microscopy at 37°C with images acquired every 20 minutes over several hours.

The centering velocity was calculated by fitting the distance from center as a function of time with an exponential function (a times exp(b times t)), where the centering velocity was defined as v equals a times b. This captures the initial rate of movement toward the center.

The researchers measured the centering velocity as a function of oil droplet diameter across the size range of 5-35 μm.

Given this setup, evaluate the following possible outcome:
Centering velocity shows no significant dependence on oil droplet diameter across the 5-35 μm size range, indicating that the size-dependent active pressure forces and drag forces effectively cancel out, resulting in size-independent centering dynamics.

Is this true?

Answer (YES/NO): YES